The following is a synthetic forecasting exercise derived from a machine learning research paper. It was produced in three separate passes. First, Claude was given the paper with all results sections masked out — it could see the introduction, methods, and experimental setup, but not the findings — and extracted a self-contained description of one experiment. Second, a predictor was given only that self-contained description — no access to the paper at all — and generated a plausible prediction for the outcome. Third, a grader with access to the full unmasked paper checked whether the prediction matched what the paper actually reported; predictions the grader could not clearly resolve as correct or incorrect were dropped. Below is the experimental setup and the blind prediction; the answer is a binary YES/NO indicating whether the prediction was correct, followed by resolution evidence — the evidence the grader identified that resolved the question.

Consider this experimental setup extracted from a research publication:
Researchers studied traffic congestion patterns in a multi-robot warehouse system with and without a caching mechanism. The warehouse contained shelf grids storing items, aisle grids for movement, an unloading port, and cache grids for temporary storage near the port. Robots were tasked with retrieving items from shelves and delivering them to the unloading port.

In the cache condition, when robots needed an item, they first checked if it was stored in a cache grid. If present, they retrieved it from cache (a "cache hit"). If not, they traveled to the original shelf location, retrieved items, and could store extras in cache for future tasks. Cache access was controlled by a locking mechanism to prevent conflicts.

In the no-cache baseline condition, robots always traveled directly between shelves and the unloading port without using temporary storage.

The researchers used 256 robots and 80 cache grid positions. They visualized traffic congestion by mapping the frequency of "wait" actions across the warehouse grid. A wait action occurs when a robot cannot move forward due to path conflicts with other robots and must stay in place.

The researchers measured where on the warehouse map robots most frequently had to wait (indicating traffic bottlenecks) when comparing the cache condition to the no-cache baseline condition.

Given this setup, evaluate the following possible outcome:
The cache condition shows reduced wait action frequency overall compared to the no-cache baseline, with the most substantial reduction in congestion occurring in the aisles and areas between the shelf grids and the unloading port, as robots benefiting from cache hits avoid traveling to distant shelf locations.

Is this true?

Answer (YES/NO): NO